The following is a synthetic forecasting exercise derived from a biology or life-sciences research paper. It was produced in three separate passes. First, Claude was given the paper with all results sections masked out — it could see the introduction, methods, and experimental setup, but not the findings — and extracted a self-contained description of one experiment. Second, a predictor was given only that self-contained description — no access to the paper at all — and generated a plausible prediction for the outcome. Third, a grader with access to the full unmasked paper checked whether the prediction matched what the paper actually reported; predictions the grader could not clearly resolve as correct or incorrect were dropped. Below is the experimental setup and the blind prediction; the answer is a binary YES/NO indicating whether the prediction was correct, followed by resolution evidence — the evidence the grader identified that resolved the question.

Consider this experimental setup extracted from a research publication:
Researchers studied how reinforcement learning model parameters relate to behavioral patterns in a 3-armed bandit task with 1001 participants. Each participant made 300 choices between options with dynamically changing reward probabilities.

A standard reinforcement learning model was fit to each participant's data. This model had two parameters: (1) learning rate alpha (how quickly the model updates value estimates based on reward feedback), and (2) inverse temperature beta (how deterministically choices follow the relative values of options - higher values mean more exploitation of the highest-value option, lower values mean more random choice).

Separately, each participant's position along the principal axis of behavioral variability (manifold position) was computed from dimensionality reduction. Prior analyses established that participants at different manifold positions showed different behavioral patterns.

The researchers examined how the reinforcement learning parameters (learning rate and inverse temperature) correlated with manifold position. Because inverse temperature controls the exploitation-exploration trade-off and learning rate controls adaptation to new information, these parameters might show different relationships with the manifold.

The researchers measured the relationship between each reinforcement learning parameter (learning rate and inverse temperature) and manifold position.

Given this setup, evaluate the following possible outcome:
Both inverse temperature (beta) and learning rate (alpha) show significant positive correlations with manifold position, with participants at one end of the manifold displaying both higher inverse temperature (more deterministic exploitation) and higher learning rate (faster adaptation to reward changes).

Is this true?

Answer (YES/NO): NO